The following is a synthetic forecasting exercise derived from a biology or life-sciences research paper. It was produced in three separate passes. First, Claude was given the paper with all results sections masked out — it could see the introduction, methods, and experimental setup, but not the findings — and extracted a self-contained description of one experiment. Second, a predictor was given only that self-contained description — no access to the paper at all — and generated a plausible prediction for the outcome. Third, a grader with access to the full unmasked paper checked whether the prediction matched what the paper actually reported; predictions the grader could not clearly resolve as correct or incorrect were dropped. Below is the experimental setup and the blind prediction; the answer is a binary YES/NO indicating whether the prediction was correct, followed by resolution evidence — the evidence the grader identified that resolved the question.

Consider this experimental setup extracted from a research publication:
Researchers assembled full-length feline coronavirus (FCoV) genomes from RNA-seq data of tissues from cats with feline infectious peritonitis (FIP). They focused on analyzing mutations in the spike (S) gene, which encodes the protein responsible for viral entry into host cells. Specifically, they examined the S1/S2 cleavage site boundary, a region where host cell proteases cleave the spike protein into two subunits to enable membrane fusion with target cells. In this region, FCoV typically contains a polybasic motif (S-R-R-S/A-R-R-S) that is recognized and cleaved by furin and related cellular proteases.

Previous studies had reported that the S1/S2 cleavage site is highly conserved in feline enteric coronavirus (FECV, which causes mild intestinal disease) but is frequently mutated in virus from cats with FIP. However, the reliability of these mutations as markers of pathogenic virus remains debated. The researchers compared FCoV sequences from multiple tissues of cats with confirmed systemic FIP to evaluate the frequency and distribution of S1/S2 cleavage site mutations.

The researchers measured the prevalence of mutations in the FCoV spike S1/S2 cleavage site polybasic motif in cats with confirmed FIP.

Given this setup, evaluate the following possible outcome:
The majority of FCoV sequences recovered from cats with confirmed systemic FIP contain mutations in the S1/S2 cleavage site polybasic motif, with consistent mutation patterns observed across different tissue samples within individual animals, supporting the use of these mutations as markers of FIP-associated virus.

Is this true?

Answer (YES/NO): NO